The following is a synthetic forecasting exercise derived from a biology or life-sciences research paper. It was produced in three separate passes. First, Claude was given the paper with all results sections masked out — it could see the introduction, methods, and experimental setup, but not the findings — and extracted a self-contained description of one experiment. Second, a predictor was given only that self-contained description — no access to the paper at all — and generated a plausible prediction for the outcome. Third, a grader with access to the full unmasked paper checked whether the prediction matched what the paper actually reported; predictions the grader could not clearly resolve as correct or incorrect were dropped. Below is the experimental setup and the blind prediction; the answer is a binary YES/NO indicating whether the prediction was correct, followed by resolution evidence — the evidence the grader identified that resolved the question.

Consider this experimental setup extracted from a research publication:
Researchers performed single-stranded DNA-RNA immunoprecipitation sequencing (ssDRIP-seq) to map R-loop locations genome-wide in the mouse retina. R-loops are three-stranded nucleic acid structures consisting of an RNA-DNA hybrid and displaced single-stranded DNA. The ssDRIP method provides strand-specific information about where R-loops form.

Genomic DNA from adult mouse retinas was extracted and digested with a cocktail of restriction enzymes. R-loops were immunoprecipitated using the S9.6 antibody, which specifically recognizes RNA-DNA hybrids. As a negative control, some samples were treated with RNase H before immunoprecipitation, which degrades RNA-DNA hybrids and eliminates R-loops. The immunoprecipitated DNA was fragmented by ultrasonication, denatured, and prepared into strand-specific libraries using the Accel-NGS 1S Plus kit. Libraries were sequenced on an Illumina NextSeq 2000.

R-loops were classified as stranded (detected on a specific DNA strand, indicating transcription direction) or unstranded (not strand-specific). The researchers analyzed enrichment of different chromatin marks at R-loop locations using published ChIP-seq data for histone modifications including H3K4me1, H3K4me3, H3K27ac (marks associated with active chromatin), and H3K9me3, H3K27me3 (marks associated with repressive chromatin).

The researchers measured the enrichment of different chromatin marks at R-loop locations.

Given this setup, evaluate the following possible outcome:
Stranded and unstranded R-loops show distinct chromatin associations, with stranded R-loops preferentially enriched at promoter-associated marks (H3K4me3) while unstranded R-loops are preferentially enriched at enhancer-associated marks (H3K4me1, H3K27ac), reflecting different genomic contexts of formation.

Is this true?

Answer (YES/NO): NO